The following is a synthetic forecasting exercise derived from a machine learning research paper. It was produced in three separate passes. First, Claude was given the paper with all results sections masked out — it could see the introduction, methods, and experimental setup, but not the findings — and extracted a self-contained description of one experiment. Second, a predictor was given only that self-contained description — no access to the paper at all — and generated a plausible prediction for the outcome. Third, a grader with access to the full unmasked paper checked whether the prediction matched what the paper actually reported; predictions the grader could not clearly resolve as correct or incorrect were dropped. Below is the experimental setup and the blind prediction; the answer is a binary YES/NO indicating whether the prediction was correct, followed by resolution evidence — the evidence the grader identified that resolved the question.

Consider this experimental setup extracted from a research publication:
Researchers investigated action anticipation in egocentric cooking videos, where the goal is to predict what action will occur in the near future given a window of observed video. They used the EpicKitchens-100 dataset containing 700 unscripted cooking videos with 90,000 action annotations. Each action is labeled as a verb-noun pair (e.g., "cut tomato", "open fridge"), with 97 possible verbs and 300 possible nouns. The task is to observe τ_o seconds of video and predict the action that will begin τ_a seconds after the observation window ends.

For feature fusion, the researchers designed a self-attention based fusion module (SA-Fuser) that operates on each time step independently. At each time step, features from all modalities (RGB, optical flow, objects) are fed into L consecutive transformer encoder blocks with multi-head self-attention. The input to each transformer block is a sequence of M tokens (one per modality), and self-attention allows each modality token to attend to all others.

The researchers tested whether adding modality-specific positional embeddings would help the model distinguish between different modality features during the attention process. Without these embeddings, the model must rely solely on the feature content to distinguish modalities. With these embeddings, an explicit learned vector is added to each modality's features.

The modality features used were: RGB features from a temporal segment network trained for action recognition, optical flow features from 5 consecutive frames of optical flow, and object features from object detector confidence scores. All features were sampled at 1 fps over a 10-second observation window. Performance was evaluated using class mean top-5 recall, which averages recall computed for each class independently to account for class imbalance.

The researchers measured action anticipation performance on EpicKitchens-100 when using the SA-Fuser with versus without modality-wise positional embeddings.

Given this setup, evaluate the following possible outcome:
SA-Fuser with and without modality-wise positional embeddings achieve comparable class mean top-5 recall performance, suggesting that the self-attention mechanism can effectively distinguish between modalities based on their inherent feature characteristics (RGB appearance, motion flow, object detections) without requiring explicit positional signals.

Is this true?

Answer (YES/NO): YES